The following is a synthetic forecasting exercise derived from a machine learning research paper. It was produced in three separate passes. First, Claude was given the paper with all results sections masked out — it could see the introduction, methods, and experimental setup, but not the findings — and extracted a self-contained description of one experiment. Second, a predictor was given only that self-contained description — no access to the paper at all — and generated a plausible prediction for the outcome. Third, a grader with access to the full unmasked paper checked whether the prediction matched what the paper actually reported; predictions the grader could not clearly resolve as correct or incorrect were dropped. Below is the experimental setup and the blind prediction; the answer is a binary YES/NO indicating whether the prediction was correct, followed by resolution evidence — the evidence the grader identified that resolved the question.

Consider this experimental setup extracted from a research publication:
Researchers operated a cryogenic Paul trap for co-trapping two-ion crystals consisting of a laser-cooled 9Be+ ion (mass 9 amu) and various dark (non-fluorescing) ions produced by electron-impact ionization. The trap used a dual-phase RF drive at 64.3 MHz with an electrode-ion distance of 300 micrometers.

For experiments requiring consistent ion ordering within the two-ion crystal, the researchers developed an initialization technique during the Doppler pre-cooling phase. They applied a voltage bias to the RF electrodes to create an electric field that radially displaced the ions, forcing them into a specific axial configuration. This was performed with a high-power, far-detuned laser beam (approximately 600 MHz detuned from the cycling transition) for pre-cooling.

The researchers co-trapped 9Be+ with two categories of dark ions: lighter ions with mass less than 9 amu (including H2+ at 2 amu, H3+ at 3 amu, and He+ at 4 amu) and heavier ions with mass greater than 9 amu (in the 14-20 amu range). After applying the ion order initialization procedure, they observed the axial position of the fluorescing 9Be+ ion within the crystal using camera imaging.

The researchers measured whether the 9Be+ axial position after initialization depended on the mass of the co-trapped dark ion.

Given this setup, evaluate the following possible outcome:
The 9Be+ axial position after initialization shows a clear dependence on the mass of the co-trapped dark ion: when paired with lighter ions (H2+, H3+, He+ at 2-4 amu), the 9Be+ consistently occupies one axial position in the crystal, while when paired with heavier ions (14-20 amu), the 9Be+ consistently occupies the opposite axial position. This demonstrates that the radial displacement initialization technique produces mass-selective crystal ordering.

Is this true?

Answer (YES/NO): YES